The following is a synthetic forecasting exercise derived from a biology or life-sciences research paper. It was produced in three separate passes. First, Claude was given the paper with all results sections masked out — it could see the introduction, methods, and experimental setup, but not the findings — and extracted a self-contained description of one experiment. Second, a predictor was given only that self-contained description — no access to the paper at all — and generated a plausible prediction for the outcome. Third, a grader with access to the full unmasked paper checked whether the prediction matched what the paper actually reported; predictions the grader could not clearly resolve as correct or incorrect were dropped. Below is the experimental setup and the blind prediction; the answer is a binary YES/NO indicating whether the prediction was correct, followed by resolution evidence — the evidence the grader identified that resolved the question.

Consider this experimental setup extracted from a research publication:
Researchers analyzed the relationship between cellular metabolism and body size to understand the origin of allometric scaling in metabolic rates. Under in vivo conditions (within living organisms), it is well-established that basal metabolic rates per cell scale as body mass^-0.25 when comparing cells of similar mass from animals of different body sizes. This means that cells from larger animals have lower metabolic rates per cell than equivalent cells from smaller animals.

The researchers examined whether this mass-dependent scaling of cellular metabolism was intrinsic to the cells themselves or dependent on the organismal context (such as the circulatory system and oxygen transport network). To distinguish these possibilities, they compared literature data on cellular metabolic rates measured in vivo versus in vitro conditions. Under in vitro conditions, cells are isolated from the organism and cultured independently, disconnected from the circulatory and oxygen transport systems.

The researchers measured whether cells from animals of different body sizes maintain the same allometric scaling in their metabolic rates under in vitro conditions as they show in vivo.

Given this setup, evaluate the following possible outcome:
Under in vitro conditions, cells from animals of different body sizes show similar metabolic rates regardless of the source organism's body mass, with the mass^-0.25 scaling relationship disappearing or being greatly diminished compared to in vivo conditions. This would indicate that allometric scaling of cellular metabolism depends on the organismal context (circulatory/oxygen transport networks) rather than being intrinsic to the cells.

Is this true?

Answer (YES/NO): YES